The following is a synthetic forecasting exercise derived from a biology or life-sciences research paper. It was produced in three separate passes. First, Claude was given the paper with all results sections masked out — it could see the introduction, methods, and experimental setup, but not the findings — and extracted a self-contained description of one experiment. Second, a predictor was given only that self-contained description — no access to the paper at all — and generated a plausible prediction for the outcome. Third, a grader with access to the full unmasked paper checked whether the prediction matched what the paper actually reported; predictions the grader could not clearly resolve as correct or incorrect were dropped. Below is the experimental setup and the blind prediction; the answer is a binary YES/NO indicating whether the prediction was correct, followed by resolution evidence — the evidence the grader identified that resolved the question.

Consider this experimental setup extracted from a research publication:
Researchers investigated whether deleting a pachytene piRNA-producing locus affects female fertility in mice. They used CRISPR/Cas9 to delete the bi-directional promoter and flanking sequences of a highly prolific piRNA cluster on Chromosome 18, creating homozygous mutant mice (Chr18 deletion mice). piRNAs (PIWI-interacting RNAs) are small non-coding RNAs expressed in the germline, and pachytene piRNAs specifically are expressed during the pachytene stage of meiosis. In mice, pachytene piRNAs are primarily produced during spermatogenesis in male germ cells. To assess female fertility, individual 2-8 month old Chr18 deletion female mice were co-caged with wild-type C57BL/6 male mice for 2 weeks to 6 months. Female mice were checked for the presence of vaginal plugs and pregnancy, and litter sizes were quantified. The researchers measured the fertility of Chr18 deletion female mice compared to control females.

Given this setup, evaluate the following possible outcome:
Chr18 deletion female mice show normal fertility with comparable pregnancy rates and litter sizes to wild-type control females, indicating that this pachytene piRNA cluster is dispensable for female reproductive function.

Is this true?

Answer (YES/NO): YES